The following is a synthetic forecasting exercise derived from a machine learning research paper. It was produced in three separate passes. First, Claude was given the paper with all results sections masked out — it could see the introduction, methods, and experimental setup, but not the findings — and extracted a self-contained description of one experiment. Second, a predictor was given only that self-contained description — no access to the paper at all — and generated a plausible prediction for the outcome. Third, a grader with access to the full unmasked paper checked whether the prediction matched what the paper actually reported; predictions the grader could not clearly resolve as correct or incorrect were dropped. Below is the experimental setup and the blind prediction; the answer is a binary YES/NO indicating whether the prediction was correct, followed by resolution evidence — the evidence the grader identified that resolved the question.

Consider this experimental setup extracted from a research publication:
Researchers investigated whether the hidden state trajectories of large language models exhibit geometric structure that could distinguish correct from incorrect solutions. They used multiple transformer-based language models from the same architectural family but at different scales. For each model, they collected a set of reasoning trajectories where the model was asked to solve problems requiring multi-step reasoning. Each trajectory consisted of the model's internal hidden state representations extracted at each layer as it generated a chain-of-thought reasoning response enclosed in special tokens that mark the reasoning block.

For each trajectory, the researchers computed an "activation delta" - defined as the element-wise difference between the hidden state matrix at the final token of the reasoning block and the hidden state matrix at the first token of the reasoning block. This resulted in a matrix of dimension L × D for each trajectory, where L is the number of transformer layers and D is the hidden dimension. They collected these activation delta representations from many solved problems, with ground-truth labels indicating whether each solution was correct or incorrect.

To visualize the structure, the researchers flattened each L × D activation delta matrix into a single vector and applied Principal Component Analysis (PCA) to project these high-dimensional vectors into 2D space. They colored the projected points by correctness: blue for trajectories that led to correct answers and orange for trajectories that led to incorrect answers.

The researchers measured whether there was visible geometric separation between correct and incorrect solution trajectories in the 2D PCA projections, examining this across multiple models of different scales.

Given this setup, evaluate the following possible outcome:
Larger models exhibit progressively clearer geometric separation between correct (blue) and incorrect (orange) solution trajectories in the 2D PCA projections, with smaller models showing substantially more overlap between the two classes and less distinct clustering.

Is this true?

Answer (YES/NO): NO